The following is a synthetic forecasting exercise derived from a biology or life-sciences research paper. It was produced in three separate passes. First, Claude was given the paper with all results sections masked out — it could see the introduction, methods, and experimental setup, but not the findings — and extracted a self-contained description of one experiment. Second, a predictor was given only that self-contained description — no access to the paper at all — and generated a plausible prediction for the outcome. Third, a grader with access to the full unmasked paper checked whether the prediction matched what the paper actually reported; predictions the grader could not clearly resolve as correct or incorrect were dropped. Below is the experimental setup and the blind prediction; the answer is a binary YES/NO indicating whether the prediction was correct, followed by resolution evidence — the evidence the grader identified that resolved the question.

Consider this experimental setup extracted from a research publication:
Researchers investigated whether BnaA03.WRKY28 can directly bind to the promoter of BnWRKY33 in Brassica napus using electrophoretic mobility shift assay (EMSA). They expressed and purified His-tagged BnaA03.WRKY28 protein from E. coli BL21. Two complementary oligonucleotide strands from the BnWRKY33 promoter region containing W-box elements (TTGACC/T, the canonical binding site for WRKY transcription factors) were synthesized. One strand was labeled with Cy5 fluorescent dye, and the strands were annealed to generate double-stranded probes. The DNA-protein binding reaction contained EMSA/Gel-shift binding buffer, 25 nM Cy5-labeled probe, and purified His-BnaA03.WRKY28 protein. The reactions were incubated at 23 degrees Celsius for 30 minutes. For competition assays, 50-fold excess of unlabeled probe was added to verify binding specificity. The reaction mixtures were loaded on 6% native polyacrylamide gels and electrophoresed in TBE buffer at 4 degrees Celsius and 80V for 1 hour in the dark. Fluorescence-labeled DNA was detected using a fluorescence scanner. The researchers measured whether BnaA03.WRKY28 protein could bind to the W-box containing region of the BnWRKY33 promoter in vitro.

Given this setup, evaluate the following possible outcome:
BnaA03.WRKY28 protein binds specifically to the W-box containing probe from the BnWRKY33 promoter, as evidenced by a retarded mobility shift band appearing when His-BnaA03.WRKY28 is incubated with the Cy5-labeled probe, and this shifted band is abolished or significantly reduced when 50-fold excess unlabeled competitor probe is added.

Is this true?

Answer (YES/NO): YES